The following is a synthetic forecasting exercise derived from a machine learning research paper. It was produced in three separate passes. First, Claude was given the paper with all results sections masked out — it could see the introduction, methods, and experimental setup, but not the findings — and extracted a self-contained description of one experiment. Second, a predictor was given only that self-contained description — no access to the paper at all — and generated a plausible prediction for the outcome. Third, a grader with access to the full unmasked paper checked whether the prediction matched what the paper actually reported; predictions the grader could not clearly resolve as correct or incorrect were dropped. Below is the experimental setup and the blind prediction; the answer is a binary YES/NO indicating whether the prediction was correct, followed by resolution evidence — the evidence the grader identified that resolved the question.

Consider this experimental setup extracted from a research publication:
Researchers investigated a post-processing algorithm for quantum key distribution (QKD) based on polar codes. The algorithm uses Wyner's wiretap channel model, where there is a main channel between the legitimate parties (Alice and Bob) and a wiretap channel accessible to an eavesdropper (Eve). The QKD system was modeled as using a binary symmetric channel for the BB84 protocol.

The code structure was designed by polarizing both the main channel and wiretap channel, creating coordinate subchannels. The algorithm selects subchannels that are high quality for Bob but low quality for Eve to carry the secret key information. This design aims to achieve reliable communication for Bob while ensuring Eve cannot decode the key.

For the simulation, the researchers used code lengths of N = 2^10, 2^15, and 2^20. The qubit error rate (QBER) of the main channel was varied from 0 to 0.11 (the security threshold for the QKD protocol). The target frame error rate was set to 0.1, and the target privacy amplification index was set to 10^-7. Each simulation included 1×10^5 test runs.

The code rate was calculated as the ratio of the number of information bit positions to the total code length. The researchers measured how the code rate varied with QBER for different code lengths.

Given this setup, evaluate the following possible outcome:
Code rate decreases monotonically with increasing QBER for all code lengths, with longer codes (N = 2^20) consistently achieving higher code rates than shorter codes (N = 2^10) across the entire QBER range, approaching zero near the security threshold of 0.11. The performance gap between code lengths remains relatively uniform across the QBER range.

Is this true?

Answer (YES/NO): NO